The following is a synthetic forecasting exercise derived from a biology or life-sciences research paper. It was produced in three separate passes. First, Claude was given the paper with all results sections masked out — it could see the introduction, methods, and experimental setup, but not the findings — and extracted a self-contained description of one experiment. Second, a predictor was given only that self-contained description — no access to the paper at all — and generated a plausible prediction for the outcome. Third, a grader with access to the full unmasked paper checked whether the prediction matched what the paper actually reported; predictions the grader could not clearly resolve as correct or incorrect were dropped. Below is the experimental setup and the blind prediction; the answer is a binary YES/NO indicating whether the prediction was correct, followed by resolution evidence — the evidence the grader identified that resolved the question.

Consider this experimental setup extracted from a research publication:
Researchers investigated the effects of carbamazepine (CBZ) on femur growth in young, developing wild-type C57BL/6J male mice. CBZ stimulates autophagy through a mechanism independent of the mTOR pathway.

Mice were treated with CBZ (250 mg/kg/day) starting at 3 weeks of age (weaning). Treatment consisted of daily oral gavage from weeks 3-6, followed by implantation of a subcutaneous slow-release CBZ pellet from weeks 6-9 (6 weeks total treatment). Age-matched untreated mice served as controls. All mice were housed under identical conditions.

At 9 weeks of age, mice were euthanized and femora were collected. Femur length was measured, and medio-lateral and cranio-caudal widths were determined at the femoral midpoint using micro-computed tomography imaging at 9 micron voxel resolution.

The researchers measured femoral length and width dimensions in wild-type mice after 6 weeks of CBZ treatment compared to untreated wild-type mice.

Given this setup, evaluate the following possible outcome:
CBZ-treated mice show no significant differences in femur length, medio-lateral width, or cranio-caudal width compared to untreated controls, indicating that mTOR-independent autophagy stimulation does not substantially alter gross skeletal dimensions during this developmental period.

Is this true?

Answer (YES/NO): NO